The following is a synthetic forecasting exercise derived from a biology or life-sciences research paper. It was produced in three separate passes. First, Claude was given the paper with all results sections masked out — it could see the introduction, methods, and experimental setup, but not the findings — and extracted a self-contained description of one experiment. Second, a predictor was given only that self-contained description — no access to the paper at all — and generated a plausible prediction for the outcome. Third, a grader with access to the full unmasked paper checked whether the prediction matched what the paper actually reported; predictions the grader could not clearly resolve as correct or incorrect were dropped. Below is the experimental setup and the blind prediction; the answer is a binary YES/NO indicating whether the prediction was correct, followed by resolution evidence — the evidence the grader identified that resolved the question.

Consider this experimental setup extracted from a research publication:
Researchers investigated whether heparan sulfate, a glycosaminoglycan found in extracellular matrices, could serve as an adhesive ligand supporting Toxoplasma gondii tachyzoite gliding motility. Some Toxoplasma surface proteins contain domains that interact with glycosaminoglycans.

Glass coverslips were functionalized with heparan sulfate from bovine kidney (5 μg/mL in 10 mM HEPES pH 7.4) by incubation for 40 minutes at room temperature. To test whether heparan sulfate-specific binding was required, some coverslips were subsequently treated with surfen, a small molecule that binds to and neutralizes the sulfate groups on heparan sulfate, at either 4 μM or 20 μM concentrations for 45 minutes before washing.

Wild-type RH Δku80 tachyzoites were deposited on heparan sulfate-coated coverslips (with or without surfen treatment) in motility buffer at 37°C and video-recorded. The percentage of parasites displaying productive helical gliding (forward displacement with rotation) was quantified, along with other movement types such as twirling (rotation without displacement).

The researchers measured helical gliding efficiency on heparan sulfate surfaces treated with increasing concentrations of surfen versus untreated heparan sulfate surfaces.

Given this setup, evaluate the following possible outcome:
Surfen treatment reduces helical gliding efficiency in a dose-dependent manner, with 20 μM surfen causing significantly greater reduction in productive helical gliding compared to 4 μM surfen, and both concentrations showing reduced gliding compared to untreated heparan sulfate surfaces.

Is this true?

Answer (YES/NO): NO